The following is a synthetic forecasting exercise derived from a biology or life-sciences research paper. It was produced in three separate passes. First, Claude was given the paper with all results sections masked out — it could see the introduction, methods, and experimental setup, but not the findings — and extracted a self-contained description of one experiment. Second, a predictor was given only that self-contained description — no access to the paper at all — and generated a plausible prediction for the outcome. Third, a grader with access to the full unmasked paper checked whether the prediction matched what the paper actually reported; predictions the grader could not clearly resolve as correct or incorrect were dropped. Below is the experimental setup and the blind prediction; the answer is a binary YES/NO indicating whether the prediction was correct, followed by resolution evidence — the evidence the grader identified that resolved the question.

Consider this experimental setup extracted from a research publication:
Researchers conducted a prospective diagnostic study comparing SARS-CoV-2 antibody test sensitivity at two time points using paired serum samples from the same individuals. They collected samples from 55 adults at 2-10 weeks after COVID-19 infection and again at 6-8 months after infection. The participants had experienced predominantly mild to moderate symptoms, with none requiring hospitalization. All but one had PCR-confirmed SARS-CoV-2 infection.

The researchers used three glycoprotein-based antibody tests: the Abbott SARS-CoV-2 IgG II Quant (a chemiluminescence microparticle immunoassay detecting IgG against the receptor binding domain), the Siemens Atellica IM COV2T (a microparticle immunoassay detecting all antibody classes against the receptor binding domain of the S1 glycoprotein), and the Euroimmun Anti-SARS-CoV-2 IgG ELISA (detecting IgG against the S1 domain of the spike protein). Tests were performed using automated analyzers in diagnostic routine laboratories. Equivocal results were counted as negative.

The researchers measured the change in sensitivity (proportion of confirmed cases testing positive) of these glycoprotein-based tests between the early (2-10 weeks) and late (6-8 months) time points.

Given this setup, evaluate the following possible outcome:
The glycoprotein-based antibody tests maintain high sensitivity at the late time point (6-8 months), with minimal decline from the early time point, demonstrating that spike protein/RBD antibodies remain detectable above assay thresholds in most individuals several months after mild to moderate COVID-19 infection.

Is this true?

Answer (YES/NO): YES